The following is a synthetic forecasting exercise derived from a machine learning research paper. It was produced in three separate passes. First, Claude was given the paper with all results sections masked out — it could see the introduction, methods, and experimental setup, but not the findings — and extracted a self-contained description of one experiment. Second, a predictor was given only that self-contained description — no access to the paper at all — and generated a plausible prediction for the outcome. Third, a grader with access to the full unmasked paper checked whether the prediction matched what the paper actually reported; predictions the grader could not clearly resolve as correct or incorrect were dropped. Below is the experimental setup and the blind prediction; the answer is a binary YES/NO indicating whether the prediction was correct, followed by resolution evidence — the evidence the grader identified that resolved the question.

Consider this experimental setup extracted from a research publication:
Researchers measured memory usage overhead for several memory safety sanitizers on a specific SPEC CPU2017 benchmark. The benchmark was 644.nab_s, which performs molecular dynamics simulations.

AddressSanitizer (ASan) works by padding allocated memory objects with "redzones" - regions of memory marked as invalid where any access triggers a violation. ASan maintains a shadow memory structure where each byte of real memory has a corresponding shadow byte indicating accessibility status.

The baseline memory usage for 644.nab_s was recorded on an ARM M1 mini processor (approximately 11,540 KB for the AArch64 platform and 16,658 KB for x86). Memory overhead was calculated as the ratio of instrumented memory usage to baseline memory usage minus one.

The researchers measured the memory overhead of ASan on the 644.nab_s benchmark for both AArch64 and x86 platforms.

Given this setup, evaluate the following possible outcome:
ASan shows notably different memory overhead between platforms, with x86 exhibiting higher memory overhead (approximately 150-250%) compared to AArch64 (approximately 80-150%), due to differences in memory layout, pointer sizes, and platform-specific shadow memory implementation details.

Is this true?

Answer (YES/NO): NO